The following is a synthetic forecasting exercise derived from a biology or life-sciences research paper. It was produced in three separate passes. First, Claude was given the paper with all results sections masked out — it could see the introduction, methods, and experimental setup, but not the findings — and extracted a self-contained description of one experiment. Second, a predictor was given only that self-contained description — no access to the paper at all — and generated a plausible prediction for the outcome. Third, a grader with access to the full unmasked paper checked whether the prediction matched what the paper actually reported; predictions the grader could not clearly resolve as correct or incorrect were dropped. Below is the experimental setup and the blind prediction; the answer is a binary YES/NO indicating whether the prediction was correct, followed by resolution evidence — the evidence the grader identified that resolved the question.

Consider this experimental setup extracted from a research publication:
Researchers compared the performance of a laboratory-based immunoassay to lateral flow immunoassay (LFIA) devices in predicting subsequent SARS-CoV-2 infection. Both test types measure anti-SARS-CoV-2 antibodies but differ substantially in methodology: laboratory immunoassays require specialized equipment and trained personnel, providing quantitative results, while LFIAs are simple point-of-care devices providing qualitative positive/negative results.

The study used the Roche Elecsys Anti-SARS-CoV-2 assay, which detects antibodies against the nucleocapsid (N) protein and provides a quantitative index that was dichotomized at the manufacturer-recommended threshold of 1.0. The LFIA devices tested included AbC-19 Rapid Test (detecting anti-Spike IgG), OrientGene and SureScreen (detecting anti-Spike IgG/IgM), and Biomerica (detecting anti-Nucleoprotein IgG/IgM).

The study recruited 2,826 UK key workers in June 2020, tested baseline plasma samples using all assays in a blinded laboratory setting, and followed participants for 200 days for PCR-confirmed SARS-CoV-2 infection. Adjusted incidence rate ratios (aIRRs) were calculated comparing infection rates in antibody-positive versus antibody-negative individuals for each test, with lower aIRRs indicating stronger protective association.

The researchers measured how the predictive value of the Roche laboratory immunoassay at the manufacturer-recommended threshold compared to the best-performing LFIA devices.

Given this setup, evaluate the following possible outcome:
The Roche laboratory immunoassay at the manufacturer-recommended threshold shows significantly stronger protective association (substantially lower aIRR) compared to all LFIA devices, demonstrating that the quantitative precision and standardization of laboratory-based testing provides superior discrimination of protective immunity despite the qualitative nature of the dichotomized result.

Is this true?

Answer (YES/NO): NO